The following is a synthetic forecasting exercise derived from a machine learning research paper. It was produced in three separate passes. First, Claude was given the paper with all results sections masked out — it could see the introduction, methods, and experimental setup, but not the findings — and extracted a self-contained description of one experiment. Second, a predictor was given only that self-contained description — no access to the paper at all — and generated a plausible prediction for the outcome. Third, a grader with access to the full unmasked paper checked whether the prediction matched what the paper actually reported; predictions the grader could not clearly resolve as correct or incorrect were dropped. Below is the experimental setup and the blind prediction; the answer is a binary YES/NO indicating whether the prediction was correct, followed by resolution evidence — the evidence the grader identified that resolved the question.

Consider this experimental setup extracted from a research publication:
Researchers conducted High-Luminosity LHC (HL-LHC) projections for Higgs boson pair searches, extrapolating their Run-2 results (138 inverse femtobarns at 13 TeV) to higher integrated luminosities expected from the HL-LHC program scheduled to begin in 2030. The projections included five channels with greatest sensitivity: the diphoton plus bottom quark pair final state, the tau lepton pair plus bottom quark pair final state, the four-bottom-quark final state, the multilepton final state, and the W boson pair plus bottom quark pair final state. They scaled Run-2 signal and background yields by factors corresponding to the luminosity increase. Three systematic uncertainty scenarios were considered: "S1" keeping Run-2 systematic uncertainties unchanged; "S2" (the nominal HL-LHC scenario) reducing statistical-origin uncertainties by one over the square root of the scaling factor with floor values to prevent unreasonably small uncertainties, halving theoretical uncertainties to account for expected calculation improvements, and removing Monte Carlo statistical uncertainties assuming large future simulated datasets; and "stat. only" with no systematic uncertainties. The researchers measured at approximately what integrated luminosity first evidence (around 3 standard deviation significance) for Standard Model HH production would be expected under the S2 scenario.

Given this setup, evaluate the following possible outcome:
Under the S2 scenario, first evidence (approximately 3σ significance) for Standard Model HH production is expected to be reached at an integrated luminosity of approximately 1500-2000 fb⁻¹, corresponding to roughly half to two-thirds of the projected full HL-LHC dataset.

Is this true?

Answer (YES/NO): YES